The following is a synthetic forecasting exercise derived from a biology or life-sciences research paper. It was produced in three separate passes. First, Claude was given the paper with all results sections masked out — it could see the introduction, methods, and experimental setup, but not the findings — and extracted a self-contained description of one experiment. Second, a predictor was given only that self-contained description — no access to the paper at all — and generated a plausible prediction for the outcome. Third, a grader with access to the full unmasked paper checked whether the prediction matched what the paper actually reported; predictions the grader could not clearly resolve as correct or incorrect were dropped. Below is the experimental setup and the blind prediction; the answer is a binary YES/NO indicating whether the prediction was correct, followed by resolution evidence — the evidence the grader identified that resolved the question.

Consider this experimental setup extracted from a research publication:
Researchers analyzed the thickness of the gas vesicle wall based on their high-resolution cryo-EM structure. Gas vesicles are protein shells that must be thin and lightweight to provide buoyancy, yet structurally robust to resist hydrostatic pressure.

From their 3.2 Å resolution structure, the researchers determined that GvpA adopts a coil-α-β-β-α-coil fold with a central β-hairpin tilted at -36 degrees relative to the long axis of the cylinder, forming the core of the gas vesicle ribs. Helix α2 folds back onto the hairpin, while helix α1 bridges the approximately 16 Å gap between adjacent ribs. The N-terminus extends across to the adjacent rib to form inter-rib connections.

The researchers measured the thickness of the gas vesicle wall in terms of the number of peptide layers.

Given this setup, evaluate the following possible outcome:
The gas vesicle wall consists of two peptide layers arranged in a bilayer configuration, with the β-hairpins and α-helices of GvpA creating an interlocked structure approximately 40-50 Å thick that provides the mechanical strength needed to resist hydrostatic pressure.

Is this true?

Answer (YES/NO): NO